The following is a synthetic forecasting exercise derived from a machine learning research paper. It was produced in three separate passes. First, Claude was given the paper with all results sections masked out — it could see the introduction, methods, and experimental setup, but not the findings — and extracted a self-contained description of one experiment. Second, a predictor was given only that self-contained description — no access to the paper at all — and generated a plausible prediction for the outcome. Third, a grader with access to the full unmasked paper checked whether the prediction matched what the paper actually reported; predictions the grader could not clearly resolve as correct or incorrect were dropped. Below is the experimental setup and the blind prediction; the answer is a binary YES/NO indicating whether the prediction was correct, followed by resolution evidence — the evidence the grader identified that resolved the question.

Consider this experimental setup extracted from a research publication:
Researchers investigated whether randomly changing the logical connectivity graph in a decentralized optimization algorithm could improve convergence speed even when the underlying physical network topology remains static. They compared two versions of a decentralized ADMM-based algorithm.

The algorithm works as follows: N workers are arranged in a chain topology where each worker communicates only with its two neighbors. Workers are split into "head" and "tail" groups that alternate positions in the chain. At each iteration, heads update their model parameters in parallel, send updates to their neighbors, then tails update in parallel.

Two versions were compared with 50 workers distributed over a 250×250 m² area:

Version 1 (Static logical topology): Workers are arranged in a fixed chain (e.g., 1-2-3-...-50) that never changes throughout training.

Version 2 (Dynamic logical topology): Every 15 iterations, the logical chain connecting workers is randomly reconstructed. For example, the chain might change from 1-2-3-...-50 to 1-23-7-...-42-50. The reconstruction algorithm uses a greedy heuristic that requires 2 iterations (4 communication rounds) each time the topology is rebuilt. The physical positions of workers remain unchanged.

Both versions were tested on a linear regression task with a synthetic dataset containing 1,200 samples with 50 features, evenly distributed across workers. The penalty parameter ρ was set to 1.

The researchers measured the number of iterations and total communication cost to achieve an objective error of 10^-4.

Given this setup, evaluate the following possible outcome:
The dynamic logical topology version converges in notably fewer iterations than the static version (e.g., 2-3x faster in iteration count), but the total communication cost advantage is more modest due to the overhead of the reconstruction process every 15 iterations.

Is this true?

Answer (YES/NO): NO